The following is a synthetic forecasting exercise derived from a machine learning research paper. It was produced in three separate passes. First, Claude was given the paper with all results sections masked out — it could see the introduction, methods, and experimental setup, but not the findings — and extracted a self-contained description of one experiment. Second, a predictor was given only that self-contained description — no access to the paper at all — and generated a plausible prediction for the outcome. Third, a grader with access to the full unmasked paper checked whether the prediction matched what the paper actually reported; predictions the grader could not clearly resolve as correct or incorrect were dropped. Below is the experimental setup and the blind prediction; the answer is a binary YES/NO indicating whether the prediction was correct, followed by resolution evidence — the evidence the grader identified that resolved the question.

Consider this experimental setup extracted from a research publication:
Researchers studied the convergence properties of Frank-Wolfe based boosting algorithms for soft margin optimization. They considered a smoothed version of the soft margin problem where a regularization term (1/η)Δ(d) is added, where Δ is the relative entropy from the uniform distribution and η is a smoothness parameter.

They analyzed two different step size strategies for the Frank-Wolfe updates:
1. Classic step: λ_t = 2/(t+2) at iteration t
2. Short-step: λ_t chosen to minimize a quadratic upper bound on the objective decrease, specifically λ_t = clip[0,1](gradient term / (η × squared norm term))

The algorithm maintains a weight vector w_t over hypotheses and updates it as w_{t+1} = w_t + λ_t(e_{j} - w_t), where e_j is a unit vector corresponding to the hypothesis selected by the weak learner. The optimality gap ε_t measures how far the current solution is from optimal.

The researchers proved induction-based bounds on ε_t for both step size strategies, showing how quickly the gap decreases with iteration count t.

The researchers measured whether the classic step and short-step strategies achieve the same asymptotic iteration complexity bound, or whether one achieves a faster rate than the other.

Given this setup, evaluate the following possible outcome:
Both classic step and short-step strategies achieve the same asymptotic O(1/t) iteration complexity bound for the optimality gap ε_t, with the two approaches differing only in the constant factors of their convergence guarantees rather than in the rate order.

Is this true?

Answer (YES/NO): YES